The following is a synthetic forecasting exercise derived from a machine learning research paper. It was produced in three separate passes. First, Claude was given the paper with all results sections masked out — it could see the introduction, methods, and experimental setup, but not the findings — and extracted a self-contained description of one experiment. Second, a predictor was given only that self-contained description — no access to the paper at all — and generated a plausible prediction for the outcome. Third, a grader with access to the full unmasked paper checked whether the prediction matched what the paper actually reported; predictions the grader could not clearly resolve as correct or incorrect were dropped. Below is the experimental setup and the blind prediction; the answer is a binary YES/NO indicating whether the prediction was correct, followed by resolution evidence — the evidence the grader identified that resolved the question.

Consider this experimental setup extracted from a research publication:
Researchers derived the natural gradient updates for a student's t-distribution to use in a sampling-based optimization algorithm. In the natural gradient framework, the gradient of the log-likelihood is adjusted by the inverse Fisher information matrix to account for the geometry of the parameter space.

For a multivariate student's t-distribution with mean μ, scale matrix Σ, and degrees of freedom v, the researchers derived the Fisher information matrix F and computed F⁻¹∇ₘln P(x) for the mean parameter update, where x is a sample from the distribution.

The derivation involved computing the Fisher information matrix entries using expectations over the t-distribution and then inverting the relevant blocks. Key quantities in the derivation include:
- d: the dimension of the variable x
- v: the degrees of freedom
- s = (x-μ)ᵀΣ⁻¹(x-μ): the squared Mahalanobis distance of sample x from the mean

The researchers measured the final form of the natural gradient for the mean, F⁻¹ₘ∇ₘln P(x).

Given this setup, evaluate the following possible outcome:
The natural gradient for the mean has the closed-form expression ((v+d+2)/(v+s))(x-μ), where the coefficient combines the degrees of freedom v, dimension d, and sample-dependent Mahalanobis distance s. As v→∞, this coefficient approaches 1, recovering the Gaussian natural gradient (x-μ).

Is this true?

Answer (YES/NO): YES